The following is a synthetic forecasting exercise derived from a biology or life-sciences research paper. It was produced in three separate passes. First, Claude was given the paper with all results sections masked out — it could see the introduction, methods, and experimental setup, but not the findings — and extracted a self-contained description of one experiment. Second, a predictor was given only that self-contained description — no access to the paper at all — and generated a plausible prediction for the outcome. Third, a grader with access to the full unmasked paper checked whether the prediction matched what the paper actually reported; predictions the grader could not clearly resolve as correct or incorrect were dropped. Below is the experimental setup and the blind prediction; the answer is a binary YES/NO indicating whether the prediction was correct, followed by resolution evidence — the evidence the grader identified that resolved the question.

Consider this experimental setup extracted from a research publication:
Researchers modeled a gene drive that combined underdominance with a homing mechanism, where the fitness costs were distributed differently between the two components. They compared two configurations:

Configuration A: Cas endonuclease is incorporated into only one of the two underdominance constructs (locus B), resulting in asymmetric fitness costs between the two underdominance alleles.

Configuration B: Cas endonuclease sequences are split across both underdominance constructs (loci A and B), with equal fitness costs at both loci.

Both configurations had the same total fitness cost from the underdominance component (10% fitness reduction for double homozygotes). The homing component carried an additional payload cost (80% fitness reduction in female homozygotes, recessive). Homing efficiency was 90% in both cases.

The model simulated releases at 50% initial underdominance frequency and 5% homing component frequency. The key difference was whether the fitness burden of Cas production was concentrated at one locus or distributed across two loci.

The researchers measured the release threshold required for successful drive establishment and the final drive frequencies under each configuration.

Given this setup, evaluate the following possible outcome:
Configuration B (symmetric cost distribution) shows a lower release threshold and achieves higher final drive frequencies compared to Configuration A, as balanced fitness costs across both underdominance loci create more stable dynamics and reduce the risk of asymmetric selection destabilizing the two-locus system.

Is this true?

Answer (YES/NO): NO